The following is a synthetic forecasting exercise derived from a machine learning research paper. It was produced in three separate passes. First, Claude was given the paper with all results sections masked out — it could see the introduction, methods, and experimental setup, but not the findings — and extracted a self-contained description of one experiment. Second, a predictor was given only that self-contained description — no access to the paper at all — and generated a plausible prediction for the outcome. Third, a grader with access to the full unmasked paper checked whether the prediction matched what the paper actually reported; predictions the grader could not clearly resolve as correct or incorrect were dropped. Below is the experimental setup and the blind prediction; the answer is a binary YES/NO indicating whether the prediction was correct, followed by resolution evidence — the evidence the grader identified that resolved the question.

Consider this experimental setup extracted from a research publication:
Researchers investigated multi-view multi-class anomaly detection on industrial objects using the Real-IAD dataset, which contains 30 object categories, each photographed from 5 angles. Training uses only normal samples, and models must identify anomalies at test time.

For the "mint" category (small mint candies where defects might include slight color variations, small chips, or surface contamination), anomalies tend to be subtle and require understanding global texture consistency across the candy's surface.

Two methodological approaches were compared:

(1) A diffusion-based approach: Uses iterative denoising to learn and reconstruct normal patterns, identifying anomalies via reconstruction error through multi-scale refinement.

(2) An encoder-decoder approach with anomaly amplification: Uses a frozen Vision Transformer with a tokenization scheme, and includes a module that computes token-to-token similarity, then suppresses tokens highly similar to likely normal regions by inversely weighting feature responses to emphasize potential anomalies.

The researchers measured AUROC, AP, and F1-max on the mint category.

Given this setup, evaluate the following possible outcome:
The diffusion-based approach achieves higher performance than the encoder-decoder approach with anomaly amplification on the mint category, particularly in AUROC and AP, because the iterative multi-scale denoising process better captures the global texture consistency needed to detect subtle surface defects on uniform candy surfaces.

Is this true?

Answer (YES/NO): NO